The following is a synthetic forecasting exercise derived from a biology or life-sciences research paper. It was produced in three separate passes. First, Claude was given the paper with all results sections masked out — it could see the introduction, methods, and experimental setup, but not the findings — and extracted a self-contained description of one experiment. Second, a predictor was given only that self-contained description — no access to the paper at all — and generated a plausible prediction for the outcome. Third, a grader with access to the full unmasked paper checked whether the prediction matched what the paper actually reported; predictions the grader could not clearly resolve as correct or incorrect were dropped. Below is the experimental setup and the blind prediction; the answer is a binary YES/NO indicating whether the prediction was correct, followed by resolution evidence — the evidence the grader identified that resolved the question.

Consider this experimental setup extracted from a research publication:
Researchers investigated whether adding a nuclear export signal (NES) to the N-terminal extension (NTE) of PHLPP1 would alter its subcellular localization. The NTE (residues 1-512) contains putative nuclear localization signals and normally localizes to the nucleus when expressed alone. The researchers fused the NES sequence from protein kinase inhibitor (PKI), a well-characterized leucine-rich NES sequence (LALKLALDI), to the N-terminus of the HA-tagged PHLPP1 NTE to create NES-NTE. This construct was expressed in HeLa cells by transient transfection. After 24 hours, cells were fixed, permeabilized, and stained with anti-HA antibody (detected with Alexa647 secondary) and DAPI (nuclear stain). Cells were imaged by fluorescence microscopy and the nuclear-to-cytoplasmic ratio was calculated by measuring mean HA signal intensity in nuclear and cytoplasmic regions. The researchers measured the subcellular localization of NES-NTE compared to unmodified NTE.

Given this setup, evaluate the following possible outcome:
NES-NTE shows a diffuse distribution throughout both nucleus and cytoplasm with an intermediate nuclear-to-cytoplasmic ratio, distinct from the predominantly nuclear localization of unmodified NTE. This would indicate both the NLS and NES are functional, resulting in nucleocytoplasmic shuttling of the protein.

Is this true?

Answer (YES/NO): NO